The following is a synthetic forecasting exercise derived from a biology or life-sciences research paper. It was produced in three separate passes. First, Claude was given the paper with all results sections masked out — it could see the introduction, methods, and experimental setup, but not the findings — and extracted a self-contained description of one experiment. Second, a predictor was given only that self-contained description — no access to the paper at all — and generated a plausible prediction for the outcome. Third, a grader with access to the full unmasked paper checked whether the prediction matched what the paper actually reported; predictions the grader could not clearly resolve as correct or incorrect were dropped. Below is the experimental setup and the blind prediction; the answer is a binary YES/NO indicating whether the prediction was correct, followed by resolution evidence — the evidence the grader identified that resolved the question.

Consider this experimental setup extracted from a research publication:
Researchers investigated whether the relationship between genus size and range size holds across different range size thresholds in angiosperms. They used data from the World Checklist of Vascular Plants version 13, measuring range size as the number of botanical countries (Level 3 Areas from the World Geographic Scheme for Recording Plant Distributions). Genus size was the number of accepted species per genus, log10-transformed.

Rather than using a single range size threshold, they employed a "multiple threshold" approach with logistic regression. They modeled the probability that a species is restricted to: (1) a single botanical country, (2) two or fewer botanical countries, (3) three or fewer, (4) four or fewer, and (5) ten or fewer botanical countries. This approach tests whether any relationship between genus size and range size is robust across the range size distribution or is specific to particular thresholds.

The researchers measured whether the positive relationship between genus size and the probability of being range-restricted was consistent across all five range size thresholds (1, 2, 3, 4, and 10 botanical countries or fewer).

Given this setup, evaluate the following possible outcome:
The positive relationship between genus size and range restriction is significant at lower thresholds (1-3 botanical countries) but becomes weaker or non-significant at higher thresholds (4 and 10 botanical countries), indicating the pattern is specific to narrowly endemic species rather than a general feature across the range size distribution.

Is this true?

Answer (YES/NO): NO